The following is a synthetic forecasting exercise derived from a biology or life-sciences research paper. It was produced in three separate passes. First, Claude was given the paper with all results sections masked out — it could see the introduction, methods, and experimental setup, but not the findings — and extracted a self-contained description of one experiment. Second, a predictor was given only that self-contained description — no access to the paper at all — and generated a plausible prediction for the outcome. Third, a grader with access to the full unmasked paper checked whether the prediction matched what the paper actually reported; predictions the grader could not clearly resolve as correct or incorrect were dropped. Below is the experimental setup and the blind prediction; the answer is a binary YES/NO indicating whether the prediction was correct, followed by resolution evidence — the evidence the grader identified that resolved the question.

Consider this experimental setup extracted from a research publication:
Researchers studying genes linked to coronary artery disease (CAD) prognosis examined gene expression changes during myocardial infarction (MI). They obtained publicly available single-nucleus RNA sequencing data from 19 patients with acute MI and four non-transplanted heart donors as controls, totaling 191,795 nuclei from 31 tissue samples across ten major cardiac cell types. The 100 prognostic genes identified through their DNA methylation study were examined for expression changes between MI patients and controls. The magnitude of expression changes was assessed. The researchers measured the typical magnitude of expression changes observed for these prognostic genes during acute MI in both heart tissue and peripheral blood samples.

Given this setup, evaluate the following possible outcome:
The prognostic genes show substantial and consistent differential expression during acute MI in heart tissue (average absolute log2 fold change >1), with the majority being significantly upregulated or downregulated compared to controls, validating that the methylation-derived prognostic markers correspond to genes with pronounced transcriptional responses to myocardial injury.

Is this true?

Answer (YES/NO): NO